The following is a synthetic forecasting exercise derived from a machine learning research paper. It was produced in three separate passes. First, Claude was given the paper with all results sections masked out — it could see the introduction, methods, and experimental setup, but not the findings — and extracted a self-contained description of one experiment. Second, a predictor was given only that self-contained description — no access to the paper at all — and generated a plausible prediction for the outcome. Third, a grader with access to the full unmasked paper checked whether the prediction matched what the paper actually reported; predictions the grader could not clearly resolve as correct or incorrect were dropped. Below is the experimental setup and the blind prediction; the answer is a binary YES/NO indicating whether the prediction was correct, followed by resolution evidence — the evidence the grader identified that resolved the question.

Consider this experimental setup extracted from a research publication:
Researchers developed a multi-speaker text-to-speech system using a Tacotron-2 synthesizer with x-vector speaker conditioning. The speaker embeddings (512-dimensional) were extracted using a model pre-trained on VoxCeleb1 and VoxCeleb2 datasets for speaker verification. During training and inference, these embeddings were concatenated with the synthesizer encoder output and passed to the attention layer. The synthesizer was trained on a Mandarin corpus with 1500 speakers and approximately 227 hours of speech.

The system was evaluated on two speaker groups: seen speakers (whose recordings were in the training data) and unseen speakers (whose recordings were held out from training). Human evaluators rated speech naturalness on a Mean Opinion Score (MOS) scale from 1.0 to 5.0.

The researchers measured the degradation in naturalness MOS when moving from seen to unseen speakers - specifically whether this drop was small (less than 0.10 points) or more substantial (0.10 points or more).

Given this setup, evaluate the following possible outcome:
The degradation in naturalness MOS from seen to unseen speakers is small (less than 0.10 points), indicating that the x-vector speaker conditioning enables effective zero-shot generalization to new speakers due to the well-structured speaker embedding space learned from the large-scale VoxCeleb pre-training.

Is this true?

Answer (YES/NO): NO